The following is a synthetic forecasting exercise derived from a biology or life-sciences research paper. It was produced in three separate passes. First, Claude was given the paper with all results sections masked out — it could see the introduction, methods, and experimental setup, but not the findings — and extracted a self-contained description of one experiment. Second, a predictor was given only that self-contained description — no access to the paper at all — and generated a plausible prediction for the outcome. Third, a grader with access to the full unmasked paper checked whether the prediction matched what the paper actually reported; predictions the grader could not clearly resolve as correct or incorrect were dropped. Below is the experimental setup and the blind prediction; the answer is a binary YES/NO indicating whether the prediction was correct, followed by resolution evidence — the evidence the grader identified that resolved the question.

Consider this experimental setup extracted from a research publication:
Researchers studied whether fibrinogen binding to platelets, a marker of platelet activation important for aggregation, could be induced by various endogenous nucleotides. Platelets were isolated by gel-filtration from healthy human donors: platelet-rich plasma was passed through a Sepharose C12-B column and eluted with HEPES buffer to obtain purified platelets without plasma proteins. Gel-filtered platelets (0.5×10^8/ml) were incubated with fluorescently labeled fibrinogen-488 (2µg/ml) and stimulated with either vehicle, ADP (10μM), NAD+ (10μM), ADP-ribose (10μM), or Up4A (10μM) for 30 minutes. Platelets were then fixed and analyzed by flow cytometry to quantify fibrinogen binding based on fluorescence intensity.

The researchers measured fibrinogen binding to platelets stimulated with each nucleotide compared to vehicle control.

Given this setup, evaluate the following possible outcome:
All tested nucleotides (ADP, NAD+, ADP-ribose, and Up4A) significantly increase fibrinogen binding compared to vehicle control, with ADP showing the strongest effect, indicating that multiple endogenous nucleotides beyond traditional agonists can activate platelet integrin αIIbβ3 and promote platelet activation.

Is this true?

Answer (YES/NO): NO